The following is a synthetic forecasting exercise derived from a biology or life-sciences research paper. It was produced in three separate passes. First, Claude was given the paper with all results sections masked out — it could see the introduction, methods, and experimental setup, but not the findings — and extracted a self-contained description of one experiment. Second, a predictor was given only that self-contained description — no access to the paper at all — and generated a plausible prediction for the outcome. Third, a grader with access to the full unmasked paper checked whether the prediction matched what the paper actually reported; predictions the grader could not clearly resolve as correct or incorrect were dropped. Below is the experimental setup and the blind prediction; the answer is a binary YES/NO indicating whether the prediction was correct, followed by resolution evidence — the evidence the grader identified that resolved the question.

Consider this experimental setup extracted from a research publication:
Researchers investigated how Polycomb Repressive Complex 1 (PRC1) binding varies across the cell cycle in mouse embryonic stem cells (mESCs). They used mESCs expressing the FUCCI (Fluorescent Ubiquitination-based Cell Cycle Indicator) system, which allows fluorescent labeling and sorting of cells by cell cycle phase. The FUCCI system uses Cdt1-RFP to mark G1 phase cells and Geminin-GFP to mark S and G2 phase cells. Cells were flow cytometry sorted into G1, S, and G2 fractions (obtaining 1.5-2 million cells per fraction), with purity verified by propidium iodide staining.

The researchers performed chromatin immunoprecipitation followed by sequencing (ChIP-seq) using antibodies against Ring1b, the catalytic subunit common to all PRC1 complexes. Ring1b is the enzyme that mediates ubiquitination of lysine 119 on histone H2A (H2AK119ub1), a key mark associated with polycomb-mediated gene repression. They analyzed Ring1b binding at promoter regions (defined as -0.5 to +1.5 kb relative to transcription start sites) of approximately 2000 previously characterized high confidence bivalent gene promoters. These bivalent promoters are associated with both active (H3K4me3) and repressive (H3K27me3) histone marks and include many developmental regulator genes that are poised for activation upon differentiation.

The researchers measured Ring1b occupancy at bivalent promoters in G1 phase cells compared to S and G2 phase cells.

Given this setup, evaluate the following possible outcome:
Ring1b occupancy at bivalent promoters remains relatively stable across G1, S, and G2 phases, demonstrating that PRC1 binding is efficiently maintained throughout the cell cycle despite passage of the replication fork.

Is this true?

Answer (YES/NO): YES